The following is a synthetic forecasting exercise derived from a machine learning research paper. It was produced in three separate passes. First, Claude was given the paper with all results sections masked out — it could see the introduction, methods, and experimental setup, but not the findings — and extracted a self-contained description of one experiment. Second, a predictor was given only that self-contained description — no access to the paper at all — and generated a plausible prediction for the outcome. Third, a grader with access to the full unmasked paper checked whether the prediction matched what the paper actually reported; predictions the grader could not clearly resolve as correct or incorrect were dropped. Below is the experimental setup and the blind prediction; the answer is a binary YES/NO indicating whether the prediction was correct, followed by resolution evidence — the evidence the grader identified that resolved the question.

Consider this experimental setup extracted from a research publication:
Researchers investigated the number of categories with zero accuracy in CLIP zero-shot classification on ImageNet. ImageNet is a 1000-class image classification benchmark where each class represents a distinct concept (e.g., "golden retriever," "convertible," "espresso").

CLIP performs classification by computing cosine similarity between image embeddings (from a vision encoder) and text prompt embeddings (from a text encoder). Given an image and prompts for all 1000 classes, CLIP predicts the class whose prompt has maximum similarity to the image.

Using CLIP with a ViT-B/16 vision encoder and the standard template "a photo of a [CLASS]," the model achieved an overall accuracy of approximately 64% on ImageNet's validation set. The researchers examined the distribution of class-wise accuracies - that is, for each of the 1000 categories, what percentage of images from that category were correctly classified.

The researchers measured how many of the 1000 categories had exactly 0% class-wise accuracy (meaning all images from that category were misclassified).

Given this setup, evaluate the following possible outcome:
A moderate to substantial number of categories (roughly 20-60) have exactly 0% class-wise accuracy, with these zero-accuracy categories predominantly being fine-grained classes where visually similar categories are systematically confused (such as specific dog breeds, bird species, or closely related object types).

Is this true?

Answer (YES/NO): NO